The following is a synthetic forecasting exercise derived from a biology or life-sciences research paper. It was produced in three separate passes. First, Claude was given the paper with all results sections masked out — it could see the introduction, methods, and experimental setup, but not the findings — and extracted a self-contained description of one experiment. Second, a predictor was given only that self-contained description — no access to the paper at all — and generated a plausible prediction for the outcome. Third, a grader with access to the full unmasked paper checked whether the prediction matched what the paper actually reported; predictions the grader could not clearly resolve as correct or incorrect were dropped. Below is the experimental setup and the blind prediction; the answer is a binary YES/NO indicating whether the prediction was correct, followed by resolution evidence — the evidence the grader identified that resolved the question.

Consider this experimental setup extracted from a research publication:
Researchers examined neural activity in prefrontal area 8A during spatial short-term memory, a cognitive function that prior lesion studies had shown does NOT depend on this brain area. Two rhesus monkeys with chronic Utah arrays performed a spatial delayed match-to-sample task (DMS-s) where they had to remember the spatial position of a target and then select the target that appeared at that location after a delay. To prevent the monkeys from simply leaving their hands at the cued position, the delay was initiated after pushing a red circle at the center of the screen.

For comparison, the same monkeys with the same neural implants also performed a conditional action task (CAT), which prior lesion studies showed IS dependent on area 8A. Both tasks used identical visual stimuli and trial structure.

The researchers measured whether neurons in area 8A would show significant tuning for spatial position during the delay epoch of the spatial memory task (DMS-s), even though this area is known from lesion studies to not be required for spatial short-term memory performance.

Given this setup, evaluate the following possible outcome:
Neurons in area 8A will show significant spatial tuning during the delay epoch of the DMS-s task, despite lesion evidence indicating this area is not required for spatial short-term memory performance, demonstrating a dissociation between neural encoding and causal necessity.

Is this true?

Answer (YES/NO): YES